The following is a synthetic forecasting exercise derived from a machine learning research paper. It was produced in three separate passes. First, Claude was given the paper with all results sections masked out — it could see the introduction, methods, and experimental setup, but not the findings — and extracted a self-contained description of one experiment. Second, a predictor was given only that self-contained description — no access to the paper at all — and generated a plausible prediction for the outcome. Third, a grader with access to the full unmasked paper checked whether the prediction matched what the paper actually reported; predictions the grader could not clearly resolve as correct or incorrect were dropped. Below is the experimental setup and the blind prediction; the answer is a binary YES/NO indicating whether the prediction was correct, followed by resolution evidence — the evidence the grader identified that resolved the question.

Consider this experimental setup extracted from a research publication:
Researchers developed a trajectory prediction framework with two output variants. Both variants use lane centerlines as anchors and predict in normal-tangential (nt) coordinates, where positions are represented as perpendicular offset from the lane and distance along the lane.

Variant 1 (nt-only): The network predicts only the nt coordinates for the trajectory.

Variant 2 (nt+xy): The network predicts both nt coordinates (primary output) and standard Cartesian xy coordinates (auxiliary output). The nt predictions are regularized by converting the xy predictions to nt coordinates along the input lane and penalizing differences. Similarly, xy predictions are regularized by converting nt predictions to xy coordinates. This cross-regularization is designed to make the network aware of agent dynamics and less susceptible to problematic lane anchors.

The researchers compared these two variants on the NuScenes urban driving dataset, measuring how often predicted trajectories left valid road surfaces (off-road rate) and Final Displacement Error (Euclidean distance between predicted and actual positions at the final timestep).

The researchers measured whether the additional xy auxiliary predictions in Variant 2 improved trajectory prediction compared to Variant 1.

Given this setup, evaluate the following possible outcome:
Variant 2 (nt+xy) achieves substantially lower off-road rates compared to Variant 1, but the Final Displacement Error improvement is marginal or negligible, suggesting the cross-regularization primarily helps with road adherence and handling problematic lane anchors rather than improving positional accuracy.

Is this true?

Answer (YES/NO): NO